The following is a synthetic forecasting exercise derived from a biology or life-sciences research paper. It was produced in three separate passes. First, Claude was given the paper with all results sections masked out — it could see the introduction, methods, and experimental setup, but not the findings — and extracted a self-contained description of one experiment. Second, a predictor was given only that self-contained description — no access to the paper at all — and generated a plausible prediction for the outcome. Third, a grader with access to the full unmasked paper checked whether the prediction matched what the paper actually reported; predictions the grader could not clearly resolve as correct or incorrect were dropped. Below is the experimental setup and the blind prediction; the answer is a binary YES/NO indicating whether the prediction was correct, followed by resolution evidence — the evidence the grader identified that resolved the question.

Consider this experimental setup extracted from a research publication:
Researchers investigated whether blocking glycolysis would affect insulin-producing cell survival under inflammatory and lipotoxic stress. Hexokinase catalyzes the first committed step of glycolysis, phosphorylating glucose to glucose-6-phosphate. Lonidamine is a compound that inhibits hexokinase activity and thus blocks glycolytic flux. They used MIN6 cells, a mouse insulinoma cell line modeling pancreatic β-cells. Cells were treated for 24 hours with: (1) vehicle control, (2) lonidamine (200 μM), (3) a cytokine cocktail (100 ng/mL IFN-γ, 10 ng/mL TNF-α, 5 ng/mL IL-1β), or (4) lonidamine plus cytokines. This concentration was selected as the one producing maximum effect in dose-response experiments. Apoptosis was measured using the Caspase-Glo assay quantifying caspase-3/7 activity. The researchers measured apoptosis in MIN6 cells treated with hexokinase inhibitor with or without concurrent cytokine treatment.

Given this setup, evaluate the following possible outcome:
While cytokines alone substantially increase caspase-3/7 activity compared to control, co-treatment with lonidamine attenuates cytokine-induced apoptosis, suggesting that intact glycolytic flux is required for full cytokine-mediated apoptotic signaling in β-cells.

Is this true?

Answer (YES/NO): NO